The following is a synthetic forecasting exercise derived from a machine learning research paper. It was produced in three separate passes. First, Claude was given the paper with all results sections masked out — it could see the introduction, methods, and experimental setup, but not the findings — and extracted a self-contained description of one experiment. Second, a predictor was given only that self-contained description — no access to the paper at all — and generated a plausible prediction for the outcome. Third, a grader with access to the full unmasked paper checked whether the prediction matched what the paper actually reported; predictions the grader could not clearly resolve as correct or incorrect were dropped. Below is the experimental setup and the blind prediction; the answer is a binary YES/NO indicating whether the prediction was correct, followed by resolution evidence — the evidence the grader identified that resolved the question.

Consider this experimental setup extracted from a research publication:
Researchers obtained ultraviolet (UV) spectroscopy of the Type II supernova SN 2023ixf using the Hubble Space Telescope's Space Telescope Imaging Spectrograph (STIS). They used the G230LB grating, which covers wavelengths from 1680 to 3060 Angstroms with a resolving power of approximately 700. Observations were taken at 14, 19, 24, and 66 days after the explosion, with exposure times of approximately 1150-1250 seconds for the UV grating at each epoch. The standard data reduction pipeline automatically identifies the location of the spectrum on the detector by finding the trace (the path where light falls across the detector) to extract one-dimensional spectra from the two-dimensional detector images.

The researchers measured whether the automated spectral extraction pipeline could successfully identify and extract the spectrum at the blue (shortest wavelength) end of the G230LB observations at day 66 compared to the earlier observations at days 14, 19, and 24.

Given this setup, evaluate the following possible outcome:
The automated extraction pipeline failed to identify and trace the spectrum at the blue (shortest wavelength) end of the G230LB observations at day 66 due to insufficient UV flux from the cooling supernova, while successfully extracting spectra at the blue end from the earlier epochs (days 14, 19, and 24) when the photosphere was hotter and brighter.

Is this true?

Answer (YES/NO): YES